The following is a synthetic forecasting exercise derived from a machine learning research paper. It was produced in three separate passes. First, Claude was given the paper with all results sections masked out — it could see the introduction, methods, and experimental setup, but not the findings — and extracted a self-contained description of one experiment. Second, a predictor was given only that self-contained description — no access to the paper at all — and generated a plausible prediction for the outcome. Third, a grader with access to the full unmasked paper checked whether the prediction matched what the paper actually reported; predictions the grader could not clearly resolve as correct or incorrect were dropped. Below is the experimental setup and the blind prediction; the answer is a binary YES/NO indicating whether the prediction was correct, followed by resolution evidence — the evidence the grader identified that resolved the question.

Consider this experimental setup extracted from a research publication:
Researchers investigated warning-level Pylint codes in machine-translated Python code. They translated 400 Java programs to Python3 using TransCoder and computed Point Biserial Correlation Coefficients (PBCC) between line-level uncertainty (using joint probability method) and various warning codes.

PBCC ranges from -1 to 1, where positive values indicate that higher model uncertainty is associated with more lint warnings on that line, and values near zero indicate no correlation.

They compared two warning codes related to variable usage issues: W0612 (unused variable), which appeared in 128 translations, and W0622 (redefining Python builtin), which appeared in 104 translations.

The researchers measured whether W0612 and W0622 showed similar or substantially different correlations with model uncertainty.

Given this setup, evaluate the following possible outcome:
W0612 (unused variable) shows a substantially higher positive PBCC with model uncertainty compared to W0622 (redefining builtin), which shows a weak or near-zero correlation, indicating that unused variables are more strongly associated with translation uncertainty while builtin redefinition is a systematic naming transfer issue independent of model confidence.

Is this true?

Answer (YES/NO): YES